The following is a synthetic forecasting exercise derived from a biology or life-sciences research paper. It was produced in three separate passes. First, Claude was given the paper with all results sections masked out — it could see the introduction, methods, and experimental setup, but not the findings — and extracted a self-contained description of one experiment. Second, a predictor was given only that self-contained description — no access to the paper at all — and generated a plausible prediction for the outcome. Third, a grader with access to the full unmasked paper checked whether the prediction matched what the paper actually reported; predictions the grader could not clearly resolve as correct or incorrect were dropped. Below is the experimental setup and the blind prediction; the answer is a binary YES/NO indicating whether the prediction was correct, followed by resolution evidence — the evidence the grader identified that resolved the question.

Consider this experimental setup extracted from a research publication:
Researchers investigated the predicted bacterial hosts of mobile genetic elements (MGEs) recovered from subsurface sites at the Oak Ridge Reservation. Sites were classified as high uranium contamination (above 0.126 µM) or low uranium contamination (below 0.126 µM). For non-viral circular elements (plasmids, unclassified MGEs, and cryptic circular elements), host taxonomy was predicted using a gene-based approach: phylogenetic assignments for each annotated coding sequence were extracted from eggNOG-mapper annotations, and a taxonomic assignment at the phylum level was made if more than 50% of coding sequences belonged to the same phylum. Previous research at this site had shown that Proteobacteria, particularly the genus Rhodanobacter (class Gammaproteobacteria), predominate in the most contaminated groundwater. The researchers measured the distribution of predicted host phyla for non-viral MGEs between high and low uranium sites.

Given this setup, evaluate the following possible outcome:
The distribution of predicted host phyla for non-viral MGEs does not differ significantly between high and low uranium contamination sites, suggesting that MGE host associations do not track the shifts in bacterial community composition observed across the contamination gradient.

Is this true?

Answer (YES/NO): NO